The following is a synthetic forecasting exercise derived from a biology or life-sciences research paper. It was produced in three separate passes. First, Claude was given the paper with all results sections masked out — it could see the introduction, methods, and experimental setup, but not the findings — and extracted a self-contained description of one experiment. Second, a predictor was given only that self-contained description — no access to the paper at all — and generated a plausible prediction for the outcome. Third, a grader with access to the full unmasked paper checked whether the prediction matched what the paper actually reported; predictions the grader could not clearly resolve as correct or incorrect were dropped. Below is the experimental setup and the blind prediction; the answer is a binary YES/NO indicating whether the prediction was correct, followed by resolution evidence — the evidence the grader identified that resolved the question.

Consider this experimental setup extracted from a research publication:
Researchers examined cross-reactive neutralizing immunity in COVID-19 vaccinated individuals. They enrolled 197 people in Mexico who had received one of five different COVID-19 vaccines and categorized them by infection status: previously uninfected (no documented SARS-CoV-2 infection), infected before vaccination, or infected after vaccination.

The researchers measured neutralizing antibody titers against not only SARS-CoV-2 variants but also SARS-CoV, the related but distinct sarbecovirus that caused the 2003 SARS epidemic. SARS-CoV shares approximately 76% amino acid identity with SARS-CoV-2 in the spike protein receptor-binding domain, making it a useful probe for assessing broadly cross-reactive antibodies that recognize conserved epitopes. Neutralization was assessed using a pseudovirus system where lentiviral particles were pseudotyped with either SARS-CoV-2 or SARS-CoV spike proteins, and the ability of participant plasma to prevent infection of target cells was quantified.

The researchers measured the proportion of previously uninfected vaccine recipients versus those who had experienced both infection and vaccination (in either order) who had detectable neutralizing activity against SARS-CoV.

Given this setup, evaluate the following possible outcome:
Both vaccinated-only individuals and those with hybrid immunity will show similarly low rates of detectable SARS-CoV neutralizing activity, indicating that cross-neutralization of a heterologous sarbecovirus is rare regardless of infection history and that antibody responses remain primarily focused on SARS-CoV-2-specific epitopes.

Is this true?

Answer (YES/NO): NO